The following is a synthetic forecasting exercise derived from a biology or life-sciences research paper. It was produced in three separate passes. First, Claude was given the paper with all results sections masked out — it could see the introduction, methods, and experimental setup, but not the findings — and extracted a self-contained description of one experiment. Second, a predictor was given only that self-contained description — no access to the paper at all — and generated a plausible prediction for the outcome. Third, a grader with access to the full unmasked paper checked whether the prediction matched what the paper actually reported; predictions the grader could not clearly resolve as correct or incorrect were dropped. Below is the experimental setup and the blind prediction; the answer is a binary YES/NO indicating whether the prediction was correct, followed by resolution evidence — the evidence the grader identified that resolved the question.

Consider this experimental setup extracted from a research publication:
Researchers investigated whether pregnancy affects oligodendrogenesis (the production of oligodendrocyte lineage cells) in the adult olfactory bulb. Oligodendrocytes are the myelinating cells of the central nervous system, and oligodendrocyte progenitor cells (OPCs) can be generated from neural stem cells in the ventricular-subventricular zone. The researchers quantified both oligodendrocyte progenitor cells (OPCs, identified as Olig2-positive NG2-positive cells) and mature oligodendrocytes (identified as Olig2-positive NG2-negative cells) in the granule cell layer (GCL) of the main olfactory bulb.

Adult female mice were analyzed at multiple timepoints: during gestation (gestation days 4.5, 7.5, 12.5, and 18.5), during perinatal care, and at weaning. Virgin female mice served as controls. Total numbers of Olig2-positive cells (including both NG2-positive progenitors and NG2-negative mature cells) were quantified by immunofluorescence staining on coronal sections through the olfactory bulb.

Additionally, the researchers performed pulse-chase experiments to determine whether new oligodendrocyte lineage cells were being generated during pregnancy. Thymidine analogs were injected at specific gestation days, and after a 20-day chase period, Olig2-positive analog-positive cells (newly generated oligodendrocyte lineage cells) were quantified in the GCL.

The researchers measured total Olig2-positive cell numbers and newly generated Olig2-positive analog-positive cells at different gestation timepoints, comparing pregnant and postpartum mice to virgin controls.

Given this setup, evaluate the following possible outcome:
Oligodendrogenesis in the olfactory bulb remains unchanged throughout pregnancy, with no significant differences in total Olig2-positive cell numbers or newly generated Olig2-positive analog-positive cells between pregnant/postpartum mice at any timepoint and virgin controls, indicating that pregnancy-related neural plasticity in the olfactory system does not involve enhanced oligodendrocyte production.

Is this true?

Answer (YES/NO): NO